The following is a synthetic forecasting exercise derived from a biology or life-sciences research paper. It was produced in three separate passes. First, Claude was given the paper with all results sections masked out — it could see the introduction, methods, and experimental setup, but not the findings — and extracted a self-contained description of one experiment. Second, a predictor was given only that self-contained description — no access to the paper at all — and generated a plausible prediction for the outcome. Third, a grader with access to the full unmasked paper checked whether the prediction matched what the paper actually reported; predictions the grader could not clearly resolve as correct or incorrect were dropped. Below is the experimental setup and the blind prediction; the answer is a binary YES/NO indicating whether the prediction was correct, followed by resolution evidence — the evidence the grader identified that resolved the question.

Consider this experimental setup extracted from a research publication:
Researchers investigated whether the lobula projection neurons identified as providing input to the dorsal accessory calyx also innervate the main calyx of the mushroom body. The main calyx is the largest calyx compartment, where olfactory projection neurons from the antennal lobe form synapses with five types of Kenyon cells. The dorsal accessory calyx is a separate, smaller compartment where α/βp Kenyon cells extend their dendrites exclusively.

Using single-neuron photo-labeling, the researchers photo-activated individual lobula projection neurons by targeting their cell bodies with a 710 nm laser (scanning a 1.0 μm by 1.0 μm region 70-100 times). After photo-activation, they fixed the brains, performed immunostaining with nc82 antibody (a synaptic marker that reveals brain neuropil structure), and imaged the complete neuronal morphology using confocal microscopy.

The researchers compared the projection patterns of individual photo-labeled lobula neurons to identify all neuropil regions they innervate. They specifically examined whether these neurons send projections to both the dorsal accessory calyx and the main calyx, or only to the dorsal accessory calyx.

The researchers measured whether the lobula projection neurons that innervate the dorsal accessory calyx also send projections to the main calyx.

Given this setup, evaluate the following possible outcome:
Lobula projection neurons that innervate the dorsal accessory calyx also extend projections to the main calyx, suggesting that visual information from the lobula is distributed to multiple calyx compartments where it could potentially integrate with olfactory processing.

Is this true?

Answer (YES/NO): NO